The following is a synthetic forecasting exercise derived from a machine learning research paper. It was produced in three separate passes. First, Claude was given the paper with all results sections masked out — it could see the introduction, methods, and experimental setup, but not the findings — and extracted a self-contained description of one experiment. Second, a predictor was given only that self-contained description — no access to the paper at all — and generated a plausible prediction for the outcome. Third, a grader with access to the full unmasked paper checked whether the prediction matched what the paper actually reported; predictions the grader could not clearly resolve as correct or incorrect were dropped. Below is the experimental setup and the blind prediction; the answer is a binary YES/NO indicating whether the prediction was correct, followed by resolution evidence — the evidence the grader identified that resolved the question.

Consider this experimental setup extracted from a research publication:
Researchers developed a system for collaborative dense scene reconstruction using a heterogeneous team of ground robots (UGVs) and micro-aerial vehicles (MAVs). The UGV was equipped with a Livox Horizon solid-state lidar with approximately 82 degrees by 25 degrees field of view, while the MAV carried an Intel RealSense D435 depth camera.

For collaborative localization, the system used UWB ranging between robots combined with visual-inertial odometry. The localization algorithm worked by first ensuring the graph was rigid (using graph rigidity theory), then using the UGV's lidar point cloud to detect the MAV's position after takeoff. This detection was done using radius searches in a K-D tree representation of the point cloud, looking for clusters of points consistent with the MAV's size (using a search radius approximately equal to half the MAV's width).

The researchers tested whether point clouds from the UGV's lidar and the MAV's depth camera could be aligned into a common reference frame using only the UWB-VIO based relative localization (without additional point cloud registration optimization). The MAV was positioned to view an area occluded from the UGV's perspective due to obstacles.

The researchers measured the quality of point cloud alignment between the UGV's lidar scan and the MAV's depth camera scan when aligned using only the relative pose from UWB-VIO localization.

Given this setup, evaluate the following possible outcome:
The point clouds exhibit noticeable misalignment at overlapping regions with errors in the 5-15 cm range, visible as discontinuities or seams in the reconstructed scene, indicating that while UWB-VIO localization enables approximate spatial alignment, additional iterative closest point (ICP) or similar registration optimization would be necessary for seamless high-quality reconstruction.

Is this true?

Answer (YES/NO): NO